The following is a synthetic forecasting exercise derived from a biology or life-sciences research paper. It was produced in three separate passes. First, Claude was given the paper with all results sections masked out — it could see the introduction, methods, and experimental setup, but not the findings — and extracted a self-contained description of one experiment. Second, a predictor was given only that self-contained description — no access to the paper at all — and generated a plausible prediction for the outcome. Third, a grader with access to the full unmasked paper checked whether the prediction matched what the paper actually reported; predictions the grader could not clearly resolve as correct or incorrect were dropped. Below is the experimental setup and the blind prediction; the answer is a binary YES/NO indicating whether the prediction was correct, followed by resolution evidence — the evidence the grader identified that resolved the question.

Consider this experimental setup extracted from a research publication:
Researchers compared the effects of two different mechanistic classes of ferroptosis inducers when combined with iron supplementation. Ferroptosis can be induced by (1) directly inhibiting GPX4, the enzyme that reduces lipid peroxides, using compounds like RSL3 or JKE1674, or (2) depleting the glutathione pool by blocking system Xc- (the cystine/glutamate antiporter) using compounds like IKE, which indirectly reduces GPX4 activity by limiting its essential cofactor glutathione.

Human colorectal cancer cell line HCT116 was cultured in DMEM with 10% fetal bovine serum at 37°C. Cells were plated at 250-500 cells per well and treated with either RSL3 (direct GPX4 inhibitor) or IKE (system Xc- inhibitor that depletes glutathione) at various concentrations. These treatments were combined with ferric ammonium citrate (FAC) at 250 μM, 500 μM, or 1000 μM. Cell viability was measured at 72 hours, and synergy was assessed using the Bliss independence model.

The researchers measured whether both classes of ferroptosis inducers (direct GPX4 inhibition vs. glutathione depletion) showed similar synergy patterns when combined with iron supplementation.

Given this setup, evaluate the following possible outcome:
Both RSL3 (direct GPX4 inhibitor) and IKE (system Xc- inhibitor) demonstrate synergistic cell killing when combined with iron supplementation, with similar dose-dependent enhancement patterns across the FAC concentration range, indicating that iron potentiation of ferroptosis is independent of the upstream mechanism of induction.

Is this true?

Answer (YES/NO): NO